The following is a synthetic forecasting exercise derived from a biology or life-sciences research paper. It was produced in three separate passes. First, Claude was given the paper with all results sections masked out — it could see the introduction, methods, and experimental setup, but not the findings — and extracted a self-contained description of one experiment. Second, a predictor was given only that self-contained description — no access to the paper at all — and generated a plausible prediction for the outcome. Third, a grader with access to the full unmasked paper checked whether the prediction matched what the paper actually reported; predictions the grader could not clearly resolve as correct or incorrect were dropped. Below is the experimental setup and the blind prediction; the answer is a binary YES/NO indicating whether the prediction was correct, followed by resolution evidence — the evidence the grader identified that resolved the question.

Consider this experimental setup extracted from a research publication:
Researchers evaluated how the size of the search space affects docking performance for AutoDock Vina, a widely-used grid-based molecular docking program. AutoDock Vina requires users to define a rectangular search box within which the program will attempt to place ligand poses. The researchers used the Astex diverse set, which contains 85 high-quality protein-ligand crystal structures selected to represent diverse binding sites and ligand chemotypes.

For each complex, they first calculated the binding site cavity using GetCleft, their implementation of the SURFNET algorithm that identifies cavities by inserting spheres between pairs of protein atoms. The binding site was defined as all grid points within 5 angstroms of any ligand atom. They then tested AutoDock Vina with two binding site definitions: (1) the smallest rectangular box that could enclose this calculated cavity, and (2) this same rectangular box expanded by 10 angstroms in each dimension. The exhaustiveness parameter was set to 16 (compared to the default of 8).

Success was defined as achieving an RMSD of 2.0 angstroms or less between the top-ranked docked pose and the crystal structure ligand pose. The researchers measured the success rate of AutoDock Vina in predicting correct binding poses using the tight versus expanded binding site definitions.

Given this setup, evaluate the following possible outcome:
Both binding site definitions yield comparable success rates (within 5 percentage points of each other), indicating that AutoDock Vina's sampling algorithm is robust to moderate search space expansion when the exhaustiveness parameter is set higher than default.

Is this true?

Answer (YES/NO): NO